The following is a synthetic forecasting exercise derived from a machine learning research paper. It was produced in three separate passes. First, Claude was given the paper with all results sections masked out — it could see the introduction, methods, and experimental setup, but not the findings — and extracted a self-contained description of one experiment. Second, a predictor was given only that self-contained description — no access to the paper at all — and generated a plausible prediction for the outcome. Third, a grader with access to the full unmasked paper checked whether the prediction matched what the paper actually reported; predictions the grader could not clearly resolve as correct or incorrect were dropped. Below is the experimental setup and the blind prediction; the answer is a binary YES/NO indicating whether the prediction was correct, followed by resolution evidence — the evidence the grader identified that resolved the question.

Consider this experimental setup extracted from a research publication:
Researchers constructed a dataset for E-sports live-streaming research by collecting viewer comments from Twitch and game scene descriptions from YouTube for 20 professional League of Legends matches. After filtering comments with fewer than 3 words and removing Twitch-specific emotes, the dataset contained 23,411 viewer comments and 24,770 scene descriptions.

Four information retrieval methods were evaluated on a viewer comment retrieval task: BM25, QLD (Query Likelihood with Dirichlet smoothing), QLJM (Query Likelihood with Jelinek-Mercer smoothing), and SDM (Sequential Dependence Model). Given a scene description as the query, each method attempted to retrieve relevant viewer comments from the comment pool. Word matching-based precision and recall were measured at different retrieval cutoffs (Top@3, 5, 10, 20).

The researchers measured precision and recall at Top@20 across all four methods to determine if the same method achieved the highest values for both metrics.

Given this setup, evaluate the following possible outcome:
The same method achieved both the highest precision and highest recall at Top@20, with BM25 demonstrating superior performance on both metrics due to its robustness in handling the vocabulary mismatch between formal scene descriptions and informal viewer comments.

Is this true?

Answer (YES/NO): NO